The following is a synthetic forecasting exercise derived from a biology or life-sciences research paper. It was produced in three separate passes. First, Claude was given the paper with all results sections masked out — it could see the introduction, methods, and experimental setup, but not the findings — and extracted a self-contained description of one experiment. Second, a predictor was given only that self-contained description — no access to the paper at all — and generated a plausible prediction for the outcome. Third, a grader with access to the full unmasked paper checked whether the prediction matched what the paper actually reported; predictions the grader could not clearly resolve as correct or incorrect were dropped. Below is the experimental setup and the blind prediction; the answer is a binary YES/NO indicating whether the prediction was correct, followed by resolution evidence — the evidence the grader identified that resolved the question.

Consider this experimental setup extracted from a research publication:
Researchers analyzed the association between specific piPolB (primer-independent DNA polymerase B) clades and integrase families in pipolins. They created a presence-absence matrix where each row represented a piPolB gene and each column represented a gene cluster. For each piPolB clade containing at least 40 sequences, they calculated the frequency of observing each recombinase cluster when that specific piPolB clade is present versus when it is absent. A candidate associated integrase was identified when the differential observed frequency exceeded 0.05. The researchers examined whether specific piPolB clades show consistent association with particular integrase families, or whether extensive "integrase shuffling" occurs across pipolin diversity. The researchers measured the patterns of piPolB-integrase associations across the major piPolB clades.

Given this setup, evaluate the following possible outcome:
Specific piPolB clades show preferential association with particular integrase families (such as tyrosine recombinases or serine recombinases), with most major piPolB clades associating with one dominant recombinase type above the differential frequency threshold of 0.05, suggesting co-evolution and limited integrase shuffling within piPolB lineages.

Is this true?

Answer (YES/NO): NO